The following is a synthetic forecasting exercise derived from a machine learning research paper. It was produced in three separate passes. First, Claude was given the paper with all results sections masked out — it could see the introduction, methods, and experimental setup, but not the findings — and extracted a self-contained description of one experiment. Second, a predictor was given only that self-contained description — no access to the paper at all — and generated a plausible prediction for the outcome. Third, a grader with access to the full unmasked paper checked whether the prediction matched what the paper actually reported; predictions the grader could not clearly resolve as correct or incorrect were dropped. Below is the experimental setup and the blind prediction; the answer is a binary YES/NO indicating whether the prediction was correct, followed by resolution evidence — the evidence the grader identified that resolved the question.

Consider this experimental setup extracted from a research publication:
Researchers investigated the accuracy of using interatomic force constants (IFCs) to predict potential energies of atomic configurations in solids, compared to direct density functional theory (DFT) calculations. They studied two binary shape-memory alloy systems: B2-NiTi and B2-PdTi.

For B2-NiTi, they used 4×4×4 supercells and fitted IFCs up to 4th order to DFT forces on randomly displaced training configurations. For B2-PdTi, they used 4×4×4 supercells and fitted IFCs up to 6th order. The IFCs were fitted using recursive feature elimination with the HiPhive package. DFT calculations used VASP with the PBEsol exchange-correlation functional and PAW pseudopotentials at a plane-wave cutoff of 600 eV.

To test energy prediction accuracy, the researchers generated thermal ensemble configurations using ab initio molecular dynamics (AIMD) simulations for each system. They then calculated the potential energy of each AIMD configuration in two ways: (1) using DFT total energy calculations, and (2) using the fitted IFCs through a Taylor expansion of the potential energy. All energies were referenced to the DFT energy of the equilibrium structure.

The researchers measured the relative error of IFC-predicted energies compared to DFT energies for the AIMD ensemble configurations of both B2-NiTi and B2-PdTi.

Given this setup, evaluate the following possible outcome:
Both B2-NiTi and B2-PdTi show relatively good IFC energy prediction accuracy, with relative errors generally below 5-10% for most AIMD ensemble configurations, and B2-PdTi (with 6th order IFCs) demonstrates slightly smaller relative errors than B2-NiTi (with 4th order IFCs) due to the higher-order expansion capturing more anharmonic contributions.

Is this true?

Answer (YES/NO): NO